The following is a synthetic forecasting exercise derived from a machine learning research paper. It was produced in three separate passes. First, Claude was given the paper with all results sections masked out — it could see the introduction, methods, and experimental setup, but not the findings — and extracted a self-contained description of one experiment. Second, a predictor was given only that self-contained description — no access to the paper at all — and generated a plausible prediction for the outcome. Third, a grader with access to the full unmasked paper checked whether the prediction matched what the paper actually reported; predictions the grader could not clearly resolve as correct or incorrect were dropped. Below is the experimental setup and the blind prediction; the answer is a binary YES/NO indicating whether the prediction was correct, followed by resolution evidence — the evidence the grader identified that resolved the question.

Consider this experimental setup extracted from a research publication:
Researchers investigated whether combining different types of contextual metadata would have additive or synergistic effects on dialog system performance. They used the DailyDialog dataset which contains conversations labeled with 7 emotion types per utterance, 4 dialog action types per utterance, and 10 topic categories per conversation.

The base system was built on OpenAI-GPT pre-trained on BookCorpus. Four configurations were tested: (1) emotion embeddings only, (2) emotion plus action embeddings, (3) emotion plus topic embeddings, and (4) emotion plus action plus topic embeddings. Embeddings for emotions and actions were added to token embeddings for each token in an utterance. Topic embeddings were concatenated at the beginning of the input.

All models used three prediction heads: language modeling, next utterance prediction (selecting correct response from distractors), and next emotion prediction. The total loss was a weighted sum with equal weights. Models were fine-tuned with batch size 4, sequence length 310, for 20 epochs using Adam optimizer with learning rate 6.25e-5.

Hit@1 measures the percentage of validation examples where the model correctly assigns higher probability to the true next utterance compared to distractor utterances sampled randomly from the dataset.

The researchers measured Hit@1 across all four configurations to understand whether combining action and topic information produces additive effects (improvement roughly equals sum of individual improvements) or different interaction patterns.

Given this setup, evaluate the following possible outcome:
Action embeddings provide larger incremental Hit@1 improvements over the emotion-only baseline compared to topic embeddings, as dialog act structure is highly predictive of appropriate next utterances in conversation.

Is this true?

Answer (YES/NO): YES